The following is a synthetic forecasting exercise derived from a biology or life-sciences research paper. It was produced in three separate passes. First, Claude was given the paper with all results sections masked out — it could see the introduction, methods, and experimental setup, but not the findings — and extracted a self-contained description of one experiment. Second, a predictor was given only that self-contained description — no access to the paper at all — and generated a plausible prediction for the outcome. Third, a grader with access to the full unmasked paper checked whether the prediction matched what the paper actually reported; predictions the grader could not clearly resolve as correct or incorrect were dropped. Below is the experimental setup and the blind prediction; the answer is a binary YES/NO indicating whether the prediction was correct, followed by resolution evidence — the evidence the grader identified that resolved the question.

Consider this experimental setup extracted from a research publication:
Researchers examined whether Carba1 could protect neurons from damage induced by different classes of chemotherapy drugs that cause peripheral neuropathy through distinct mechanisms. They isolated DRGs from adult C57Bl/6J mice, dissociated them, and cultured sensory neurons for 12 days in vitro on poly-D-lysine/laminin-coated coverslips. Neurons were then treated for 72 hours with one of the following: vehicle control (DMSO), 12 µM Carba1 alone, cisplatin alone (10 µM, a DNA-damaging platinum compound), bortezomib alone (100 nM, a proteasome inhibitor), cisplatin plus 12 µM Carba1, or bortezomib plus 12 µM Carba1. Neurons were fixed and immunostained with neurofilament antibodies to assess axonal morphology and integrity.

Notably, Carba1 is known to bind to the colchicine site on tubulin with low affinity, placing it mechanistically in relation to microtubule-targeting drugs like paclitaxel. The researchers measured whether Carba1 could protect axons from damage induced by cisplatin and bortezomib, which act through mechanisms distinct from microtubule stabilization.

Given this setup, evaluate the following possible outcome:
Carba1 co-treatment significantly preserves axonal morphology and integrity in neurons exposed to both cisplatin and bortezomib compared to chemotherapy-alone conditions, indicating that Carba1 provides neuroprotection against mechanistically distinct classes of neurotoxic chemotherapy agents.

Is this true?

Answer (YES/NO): YES